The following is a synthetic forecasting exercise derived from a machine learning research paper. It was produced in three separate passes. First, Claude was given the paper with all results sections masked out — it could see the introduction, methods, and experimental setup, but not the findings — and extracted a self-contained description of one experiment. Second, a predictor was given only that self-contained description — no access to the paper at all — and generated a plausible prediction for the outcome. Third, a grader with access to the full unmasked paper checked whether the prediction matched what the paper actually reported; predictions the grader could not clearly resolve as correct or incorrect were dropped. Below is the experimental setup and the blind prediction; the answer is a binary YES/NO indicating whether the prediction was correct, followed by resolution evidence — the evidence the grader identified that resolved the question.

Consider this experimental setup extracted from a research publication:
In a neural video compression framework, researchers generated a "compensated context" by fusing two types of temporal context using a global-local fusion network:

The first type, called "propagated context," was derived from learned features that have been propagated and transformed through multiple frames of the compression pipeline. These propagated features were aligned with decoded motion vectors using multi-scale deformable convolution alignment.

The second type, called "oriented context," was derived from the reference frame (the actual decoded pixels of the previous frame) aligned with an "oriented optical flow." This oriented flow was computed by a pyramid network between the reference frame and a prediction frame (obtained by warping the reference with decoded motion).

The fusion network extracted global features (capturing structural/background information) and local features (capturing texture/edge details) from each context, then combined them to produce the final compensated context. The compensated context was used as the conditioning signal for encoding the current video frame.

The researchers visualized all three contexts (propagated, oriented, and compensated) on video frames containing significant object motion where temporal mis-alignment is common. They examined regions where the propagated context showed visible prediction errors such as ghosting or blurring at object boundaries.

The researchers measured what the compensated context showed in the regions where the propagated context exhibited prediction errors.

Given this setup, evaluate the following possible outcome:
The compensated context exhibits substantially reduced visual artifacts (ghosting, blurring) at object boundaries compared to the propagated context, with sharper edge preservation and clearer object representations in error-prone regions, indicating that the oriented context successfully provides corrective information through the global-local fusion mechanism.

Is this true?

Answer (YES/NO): YES